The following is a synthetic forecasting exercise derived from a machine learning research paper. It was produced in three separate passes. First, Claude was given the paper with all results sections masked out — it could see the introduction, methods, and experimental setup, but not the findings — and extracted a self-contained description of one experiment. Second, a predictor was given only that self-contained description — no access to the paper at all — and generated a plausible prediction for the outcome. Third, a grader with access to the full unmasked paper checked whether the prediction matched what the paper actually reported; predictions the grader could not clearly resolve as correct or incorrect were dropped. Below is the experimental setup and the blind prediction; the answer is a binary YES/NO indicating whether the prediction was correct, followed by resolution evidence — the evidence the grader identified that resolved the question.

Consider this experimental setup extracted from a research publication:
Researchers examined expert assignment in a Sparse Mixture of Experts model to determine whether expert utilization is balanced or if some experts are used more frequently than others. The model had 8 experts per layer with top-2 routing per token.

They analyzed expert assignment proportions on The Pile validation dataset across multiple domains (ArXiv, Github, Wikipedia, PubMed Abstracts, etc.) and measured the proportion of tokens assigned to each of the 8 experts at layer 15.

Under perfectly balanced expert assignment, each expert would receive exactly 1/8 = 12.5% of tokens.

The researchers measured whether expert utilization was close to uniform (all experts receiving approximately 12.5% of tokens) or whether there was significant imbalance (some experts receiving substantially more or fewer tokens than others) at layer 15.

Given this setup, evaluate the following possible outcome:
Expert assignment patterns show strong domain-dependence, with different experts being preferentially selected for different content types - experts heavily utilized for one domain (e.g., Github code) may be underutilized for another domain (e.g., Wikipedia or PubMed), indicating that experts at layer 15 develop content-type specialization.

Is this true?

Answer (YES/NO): NO